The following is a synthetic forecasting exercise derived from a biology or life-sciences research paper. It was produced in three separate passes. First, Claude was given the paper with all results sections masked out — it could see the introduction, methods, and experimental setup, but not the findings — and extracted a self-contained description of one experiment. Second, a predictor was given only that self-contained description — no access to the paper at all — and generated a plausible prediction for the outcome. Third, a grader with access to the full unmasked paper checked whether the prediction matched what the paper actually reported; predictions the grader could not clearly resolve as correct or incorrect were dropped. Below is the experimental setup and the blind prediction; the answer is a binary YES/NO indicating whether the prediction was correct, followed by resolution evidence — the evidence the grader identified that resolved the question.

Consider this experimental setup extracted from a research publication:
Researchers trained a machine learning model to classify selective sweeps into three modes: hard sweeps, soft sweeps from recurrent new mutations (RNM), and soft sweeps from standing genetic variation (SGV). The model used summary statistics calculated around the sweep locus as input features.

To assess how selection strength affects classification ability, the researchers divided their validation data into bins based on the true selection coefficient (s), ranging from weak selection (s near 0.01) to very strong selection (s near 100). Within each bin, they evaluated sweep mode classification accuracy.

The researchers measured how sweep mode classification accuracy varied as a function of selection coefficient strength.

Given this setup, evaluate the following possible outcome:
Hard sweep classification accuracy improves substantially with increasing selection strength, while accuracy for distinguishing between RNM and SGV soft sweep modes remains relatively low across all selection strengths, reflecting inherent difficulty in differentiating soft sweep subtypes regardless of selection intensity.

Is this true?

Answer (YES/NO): NO